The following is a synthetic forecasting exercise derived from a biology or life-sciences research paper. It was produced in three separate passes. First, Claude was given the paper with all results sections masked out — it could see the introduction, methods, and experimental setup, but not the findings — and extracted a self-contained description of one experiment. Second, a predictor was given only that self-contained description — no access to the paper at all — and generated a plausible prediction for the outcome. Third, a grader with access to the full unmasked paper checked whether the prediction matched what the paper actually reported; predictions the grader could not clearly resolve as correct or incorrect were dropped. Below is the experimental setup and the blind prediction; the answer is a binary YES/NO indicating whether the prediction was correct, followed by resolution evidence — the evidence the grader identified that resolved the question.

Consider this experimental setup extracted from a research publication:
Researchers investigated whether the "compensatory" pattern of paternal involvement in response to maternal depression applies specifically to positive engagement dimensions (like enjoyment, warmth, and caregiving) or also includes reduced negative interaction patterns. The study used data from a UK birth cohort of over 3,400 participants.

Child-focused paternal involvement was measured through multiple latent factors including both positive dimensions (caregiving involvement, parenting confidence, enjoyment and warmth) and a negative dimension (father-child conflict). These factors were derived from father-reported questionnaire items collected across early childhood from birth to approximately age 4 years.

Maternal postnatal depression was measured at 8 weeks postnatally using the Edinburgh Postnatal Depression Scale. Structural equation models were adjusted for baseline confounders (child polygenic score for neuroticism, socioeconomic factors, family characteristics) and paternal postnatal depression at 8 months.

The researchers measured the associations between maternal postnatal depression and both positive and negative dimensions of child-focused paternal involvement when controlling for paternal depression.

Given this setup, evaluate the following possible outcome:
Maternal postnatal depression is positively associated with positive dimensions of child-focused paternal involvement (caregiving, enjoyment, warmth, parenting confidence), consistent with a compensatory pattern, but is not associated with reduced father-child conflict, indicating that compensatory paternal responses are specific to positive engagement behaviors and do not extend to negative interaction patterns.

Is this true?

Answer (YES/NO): NO